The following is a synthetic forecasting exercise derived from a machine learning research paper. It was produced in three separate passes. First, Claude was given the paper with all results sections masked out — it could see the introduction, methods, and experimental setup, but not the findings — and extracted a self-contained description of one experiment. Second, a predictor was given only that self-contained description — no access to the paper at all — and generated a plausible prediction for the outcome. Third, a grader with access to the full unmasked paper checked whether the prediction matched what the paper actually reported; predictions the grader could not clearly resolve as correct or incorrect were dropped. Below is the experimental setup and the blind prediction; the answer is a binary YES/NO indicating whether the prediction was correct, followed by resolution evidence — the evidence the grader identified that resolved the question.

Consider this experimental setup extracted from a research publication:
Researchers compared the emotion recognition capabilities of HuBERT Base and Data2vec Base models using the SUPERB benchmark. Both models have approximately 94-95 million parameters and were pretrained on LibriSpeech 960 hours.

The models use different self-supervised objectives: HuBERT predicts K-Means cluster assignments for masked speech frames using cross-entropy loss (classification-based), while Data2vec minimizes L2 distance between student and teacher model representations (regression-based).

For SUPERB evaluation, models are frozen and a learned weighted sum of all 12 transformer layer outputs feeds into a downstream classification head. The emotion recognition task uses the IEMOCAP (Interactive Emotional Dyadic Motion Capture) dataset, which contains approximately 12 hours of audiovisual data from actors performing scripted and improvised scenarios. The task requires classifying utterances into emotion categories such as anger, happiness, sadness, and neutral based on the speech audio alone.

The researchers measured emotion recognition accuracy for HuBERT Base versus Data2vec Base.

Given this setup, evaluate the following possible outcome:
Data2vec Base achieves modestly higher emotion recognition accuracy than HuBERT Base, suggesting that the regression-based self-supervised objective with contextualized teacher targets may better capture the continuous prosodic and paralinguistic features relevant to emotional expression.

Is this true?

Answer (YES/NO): YES